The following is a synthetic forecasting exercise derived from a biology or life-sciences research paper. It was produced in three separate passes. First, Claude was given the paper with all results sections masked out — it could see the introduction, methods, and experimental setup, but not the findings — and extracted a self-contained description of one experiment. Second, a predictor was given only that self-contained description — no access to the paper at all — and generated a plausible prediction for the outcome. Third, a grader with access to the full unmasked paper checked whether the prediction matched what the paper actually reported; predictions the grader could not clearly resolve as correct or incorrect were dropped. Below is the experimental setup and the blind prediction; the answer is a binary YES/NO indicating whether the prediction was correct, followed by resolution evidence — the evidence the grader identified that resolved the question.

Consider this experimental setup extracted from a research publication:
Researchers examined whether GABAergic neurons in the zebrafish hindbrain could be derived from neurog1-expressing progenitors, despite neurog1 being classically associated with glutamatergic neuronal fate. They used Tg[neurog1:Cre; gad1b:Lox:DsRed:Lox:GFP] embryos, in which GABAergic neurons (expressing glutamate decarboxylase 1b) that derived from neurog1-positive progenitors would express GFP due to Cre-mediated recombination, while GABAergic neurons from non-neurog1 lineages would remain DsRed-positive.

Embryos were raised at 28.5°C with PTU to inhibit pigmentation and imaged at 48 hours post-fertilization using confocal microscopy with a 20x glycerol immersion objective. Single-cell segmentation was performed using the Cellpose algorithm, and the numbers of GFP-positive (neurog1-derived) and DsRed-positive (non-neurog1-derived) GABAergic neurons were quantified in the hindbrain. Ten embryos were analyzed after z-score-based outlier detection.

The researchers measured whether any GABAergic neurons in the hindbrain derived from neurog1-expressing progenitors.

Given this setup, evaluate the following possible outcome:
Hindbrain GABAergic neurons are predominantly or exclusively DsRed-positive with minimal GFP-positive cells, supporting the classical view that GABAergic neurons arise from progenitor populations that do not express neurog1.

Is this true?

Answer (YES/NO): NO